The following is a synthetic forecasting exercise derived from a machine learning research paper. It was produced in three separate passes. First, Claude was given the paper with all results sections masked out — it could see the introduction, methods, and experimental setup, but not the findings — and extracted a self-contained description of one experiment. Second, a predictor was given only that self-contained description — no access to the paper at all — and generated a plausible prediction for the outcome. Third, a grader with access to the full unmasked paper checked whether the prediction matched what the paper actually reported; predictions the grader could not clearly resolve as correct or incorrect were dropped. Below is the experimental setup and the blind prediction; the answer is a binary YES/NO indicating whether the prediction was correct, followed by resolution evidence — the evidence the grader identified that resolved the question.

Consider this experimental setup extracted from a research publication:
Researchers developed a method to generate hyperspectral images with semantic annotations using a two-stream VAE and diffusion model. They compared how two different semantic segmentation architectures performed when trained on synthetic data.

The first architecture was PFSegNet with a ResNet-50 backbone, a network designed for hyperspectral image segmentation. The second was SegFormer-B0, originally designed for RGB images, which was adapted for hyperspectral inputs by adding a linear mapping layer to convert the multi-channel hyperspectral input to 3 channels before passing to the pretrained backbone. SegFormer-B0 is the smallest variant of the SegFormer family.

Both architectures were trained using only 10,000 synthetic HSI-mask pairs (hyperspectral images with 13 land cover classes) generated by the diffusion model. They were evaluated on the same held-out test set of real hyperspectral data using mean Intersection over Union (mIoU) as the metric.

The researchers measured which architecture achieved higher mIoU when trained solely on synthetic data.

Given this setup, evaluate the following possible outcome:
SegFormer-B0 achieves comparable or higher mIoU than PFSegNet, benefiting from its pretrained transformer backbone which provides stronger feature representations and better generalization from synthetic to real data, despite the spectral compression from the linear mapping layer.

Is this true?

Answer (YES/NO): NO